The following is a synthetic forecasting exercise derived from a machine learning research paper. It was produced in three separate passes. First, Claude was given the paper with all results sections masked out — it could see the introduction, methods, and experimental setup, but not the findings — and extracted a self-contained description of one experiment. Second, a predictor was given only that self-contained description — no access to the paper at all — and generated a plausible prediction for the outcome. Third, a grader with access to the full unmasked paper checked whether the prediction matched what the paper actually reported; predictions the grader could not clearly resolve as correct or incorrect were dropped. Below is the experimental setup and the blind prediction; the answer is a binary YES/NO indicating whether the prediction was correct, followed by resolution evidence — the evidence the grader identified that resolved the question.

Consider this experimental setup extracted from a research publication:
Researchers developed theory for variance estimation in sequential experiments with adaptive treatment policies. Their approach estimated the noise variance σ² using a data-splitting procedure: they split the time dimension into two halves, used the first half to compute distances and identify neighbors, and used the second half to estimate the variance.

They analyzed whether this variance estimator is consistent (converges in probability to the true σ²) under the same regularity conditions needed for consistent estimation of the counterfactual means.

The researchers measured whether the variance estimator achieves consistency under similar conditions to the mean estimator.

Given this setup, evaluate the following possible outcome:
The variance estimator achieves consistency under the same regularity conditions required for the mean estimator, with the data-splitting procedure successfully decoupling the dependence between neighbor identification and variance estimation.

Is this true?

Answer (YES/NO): YES